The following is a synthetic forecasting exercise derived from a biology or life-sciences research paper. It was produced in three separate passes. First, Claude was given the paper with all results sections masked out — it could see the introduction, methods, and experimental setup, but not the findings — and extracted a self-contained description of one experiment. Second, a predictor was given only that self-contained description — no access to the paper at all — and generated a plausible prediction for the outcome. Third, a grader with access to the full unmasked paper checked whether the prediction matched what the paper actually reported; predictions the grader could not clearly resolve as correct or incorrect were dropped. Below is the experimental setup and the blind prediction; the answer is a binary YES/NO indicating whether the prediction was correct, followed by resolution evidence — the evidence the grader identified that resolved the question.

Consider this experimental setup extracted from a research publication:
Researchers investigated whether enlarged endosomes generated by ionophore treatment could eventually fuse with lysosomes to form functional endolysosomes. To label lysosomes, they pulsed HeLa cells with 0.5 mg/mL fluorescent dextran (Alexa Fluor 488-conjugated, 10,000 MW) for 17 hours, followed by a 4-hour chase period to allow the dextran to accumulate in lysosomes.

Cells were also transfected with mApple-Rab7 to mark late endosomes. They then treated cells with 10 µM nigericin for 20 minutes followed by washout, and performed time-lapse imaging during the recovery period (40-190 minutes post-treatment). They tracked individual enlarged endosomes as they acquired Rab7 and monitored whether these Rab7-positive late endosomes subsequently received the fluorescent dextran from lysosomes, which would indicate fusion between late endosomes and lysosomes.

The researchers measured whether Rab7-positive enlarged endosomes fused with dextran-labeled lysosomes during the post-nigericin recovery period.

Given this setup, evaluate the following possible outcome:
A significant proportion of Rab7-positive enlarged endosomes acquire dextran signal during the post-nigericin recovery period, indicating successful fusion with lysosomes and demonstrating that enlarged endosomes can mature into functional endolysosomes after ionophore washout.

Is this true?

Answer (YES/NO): YES